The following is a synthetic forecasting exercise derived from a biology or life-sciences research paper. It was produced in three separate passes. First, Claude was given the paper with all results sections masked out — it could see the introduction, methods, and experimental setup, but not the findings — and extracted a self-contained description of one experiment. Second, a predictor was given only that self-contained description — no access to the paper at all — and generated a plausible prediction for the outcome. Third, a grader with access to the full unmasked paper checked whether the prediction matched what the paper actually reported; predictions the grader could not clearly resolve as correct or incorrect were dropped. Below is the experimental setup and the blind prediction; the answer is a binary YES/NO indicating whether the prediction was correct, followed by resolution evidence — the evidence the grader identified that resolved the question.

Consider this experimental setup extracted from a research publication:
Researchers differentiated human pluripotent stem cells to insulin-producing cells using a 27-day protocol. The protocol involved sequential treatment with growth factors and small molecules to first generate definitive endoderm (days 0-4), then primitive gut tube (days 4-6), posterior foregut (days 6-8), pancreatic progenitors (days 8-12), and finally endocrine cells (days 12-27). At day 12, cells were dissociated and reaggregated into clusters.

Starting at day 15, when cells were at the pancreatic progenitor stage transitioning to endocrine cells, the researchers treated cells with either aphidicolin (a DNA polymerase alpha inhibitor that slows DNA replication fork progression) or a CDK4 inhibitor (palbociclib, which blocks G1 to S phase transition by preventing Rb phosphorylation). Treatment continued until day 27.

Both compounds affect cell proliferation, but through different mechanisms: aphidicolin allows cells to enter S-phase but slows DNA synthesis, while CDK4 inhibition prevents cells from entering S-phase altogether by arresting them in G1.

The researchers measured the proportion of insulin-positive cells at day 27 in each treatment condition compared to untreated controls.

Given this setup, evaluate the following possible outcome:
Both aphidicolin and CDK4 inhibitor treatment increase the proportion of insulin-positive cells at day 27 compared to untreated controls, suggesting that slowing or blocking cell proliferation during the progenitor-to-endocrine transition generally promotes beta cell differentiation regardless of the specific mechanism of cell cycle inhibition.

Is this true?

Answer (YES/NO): NO